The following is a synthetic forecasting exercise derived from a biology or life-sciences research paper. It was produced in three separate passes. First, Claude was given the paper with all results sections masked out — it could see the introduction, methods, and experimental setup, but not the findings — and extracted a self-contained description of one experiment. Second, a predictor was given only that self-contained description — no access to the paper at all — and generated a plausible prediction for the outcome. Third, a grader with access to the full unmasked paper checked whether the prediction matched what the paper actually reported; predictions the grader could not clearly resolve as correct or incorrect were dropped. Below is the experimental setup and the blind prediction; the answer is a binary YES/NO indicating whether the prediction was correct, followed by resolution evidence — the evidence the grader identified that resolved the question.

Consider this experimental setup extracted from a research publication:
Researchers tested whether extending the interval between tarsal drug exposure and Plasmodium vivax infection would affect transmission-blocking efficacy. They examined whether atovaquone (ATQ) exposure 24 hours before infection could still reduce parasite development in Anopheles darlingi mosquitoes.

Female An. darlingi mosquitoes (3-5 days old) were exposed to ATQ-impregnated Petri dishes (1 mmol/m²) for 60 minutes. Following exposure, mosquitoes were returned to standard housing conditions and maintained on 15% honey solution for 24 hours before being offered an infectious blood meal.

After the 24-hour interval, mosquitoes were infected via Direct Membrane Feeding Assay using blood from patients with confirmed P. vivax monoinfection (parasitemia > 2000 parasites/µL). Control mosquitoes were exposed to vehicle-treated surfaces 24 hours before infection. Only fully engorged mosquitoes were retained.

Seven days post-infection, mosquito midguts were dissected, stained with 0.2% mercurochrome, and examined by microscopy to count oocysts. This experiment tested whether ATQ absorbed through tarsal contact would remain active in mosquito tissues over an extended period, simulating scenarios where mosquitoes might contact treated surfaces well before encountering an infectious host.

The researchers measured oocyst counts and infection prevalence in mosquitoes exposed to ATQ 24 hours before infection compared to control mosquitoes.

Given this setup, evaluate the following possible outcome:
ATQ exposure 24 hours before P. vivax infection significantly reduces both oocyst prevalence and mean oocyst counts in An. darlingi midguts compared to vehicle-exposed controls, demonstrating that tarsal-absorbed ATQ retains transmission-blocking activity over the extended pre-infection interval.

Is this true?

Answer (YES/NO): YES